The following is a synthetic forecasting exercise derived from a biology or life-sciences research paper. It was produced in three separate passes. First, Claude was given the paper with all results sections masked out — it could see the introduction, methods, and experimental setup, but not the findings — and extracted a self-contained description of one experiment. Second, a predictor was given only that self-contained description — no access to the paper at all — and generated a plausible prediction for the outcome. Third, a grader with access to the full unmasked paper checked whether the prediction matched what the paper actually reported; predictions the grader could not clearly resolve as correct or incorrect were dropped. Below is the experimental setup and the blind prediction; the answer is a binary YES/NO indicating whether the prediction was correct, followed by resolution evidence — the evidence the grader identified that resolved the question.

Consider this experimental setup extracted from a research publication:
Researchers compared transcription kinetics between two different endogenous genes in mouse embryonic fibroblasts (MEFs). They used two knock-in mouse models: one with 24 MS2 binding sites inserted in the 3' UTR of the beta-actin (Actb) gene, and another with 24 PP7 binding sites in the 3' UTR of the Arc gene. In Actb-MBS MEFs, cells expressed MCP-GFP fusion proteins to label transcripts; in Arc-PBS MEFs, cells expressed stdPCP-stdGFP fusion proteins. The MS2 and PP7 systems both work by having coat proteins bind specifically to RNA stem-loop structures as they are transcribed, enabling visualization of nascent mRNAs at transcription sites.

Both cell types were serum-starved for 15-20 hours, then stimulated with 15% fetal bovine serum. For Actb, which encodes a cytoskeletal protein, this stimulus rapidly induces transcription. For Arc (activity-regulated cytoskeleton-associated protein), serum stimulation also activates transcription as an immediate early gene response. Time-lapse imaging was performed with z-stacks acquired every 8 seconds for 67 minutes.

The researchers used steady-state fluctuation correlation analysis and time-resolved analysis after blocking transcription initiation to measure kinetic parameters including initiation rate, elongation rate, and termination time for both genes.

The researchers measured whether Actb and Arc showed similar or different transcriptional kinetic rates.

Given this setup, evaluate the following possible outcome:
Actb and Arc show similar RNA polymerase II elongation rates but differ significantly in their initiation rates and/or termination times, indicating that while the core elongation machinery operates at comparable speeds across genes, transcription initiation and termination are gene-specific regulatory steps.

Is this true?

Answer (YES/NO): NO